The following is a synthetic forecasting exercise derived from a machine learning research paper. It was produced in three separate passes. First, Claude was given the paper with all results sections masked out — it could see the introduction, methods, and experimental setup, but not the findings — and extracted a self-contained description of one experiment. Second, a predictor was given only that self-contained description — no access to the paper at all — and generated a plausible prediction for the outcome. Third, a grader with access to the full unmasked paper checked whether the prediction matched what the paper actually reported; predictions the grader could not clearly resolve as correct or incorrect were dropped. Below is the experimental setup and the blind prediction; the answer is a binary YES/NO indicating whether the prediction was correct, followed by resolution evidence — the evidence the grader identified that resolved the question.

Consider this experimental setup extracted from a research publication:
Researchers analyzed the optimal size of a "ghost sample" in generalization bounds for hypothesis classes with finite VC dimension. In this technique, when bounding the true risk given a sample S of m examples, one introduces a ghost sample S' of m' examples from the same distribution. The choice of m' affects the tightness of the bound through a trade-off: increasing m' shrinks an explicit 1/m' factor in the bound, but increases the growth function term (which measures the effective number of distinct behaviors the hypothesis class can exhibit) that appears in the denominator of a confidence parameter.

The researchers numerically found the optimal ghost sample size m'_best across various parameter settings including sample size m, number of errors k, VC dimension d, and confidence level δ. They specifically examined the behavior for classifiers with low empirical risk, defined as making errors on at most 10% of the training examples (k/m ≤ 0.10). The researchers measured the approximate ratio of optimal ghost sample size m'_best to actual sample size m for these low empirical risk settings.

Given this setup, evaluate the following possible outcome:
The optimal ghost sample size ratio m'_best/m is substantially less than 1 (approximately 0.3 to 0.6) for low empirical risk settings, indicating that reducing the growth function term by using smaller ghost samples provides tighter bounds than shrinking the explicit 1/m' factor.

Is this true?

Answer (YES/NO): NO